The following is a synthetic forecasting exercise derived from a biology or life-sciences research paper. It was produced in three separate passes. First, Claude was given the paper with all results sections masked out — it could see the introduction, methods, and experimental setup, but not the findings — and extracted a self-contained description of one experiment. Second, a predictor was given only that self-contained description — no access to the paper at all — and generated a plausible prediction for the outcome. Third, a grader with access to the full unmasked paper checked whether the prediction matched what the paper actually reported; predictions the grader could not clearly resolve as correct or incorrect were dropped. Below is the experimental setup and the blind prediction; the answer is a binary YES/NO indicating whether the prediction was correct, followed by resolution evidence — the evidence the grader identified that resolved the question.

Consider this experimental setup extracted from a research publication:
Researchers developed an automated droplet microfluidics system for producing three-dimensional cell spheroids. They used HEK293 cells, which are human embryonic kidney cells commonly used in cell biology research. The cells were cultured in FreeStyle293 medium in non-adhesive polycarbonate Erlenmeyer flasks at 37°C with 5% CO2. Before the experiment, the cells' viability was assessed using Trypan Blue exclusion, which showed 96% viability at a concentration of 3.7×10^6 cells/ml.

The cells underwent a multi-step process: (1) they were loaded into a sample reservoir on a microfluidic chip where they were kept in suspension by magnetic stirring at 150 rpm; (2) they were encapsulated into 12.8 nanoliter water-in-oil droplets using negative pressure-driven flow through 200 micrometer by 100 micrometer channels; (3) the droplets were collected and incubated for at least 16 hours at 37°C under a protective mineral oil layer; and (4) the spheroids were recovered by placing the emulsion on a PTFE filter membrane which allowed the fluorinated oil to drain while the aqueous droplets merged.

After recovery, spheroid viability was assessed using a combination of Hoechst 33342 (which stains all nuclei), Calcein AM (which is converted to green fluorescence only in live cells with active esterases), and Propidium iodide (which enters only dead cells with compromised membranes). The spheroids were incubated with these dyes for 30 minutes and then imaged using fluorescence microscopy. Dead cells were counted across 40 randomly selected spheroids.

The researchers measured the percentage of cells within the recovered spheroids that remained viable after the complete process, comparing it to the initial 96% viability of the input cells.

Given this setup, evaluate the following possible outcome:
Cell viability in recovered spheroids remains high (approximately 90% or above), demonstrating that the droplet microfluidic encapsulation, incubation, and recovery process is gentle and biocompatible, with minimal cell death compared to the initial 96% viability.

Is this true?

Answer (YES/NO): YES